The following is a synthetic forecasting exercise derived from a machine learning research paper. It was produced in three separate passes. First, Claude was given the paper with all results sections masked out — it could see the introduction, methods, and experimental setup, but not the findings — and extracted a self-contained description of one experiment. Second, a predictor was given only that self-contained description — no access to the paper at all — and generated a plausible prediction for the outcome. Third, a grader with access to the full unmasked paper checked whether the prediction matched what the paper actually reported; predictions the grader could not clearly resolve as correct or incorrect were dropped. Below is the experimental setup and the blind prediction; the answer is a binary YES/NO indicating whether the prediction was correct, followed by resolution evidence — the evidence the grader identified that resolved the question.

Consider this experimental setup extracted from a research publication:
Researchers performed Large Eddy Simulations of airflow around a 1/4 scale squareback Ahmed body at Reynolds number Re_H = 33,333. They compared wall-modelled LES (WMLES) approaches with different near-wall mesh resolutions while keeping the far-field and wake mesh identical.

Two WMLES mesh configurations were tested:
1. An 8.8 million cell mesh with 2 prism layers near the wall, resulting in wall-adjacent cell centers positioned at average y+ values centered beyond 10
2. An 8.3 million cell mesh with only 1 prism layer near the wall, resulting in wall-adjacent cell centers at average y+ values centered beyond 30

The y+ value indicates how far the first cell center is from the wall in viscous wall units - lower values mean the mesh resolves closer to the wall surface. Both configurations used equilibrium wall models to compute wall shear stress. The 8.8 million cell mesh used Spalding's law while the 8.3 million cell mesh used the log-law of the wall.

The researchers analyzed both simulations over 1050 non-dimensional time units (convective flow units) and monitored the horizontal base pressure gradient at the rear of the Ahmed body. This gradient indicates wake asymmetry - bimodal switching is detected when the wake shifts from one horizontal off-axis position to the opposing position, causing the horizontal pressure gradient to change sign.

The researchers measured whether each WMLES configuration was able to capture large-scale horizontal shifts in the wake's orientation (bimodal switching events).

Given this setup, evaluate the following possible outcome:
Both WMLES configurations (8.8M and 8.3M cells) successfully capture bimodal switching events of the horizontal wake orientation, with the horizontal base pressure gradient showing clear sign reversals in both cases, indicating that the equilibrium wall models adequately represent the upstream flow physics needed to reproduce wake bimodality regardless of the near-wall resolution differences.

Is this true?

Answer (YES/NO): NO